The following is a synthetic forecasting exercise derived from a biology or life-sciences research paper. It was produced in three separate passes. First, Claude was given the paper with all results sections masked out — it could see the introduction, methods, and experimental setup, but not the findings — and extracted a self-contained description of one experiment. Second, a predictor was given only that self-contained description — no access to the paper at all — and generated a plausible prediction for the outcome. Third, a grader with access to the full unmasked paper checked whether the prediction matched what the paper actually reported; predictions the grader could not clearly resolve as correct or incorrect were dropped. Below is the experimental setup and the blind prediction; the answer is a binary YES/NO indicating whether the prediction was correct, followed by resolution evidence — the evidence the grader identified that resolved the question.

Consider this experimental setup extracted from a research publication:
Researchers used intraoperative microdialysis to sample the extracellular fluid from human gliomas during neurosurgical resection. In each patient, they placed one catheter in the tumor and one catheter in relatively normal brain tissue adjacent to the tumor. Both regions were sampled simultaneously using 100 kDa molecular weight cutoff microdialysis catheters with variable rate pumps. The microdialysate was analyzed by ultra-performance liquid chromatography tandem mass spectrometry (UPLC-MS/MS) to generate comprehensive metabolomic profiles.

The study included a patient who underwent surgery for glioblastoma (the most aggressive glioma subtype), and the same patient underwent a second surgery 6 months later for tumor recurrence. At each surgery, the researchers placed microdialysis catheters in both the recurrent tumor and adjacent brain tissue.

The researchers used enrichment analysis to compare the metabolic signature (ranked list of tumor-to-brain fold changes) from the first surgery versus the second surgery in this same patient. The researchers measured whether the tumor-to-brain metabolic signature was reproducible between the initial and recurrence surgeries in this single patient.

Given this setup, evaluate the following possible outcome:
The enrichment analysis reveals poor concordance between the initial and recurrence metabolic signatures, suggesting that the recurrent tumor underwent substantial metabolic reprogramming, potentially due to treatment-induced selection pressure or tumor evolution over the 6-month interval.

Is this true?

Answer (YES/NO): NO